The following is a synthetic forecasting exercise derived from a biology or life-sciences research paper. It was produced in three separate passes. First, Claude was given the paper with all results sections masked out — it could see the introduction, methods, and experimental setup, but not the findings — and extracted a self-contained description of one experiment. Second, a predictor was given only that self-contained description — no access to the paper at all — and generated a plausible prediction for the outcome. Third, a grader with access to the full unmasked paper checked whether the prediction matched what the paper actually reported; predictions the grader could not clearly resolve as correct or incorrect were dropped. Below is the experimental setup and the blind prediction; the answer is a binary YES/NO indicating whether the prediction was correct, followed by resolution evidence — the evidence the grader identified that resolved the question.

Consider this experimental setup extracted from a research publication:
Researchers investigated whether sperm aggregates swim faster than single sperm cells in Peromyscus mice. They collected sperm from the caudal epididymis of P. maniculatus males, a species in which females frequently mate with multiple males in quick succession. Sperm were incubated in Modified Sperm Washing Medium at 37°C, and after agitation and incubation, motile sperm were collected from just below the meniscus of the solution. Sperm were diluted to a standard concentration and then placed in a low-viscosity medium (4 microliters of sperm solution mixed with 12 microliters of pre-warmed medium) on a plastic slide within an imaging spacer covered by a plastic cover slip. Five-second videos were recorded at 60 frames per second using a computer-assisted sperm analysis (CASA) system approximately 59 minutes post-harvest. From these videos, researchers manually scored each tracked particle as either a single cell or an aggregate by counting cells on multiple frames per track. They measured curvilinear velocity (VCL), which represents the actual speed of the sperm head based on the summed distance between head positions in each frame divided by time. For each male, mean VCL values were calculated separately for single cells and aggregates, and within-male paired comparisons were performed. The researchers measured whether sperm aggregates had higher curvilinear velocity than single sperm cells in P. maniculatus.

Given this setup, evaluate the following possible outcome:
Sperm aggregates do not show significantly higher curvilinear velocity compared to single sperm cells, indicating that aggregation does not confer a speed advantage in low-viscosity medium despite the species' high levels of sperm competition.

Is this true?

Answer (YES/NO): NO